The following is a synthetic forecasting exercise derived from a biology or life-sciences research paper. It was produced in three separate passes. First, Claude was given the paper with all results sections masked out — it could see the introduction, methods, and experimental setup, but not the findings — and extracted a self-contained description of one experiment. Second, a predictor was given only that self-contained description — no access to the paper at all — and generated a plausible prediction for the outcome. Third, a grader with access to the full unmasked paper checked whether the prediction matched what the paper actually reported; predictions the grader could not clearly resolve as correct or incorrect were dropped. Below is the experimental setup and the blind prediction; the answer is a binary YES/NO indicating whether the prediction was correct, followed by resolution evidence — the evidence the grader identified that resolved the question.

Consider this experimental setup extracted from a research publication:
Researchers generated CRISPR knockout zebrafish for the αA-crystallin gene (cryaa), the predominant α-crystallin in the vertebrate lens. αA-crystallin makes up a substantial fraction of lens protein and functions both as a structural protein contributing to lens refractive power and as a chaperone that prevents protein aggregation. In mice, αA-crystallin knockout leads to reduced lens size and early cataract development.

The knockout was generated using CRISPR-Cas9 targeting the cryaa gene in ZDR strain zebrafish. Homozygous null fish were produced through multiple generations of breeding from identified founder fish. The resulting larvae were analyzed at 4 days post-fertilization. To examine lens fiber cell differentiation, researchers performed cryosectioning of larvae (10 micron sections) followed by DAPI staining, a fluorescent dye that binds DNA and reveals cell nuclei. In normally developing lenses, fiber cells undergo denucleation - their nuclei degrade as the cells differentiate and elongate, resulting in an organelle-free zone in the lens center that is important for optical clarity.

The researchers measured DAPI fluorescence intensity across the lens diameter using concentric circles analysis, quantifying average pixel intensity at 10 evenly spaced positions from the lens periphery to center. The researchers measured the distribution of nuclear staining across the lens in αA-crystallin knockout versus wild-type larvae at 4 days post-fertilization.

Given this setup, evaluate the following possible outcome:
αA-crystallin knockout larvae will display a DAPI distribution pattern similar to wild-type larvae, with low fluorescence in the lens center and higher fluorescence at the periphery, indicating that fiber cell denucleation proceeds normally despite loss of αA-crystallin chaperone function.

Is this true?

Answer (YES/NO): YES